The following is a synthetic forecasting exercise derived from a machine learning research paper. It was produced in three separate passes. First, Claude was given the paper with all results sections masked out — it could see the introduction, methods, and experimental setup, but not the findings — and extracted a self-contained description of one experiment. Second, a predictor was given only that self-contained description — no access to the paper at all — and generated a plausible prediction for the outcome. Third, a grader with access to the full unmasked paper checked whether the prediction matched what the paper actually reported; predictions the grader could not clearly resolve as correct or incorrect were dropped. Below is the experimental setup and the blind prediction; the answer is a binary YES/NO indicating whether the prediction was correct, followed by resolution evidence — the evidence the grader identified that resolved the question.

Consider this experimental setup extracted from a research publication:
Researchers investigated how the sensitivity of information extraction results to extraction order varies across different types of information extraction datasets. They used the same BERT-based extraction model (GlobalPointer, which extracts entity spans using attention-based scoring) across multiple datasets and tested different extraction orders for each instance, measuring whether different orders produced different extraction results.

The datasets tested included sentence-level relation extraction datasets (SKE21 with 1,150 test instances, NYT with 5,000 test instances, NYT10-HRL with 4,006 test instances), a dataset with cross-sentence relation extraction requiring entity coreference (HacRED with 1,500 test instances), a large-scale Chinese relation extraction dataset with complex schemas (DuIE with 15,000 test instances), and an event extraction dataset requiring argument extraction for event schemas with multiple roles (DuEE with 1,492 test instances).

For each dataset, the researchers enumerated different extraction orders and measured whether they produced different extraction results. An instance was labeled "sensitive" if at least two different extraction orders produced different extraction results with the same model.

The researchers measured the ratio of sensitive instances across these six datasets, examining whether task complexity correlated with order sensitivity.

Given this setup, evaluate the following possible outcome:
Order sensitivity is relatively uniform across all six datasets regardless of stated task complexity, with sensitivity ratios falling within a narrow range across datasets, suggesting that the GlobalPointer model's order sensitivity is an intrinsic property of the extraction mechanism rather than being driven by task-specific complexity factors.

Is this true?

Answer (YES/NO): NO